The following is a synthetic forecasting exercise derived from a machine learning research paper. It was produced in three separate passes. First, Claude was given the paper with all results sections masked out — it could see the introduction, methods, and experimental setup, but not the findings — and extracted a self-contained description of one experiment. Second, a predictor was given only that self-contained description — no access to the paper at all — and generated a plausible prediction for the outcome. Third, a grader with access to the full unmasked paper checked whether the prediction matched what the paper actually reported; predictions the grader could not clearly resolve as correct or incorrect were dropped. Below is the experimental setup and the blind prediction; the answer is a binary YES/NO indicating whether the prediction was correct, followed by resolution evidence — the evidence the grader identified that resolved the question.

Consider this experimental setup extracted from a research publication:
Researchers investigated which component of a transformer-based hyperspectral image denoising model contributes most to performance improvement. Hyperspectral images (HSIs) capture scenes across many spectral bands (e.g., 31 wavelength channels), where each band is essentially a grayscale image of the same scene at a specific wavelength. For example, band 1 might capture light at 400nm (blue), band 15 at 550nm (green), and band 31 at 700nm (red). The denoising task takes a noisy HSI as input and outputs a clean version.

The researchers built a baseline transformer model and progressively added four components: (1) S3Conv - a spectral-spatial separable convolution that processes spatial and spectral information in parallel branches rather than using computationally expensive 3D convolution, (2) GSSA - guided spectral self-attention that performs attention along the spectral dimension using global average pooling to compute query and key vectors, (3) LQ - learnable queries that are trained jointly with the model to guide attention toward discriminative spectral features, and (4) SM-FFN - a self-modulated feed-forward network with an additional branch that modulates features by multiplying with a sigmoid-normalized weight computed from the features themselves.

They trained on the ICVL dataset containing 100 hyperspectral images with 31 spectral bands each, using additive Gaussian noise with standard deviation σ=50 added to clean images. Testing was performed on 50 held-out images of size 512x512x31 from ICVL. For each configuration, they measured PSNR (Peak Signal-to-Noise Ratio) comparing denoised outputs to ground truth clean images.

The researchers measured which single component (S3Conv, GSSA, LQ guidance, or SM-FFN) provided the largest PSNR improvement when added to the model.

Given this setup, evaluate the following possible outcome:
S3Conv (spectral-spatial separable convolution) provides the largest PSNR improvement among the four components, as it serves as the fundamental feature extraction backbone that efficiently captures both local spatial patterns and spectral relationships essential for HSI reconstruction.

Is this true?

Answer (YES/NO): NO